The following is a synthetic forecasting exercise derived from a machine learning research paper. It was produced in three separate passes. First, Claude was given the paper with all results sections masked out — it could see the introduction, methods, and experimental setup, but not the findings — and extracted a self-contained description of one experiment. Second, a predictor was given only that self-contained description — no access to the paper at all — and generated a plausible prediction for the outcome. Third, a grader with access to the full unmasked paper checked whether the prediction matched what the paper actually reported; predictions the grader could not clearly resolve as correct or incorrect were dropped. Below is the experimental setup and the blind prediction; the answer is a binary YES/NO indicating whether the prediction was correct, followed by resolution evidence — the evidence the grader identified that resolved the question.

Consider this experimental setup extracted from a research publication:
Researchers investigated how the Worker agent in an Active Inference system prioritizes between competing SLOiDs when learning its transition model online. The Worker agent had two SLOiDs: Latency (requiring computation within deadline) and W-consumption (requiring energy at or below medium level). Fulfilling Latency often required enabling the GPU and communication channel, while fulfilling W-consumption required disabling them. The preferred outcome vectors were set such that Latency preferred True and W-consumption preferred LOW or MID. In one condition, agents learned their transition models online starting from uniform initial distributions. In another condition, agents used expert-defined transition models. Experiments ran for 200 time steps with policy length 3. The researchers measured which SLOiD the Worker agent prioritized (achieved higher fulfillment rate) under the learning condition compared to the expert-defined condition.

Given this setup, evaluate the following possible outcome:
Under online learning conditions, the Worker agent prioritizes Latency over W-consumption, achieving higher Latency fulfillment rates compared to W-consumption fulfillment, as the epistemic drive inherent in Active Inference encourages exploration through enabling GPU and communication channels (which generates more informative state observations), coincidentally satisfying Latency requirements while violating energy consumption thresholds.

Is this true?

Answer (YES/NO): YES